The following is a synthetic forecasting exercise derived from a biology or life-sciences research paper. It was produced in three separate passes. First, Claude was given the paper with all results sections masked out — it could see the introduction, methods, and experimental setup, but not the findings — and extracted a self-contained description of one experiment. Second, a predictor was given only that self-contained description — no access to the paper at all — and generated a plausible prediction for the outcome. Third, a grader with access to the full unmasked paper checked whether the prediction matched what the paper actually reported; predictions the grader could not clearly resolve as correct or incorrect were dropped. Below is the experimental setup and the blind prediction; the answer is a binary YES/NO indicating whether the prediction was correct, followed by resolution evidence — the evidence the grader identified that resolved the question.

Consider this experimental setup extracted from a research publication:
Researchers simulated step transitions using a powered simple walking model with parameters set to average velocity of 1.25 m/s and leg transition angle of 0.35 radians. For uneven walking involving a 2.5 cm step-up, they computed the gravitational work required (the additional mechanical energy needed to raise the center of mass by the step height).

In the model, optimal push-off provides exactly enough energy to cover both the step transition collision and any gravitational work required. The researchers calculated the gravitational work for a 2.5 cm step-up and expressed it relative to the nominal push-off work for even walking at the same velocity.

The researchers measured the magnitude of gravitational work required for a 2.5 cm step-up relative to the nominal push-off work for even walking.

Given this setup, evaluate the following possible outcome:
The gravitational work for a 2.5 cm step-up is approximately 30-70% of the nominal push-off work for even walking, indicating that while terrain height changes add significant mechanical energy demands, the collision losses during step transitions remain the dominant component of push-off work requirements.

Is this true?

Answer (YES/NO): NO